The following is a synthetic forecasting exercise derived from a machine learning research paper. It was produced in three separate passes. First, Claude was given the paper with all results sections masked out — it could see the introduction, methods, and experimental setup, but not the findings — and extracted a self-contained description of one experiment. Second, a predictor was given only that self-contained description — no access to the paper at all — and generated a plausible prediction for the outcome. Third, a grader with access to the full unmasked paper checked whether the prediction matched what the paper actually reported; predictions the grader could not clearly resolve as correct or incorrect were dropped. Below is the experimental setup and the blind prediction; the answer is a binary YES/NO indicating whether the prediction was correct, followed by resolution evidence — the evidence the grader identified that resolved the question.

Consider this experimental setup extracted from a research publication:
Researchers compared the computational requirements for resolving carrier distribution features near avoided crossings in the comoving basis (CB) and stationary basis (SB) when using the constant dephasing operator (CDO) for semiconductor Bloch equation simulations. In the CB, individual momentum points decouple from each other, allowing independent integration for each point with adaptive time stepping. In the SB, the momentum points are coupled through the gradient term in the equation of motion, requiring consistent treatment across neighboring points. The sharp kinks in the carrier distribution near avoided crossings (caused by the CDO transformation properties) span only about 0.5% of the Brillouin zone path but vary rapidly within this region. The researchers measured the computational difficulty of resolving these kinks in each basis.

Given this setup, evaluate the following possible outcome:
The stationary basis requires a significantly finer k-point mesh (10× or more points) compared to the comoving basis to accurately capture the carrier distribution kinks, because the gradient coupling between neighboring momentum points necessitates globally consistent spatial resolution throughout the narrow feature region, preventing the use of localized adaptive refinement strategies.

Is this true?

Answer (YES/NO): NO